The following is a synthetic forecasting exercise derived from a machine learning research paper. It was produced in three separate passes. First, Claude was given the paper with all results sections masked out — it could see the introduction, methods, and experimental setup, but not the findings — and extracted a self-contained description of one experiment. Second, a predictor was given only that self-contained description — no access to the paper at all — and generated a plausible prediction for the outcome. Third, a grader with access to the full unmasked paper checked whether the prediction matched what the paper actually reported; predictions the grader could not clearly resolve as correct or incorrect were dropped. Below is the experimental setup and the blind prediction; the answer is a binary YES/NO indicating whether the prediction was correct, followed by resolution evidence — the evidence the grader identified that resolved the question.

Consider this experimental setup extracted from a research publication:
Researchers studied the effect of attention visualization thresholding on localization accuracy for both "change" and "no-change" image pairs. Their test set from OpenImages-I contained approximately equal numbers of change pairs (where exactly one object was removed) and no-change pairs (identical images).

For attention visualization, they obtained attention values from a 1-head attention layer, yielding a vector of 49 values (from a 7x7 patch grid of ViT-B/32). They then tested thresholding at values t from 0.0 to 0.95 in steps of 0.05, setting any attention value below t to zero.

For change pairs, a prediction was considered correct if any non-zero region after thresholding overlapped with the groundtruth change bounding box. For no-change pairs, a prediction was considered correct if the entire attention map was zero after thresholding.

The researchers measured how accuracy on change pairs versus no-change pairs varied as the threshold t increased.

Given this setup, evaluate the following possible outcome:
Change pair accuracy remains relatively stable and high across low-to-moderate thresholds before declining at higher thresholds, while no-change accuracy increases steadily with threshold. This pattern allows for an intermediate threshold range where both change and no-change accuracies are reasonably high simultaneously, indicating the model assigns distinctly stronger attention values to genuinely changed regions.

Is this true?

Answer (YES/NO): YES